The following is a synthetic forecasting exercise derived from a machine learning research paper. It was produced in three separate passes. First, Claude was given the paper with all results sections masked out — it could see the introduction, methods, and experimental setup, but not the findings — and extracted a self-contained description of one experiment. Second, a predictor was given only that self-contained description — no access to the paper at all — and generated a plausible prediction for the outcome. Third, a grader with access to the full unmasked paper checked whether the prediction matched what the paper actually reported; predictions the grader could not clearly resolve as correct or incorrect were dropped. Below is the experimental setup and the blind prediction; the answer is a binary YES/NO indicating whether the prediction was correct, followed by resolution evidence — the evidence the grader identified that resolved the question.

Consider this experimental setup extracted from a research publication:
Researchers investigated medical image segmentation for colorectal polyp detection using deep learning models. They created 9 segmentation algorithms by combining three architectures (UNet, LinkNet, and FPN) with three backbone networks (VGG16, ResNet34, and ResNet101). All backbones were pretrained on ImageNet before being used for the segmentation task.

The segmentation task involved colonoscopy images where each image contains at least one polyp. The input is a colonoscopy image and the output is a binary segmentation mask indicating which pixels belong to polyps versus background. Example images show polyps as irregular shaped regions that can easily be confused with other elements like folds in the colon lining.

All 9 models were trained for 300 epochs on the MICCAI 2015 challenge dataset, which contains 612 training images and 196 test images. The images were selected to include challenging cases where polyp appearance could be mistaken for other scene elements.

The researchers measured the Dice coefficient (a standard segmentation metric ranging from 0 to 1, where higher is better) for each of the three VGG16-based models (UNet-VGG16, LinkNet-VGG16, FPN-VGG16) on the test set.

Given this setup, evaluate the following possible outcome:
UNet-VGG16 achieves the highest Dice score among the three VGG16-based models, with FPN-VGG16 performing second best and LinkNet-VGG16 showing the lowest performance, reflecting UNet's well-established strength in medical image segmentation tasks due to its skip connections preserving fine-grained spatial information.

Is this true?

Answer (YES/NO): NO